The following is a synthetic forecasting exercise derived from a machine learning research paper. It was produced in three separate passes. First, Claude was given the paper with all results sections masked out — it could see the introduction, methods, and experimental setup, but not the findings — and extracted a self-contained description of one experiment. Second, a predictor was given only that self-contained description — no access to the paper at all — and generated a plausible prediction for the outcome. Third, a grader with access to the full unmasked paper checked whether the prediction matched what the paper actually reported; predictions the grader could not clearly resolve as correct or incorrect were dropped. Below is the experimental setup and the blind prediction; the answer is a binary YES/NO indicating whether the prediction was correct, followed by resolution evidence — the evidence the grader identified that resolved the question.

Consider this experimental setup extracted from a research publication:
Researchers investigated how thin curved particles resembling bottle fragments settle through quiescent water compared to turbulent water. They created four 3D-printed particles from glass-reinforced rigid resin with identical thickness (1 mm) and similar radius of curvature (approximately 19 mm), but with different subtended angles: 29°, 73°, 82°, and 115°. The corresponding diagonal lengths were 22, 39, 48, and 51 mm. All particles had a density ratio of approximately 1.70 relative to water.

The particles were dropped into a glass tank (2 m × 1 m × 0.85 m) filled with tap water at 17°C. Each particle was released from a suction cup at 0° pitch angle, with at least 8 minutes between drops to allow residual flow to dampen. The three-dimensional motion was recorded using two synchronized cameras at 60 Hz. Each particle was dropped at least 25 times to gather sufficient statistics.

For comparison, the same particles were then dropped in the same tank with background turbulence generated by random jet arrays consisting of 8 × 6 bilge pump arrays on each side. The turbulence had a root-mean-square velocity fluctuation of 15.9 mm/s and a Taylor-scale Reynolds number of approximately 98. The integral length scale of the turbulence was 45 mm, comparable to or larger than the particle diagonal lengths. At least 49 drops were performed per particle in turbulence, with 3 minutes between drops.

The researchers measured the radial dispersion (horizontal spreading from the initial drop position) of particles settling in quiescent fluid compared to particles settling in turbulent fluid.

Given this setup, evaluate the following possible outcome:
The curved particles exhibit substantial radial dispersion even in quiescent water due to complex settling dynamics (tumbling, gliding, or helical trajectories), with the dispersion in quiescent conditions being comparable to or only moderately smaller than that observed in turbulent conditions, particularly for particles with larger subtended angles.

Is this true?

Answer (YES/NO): NO